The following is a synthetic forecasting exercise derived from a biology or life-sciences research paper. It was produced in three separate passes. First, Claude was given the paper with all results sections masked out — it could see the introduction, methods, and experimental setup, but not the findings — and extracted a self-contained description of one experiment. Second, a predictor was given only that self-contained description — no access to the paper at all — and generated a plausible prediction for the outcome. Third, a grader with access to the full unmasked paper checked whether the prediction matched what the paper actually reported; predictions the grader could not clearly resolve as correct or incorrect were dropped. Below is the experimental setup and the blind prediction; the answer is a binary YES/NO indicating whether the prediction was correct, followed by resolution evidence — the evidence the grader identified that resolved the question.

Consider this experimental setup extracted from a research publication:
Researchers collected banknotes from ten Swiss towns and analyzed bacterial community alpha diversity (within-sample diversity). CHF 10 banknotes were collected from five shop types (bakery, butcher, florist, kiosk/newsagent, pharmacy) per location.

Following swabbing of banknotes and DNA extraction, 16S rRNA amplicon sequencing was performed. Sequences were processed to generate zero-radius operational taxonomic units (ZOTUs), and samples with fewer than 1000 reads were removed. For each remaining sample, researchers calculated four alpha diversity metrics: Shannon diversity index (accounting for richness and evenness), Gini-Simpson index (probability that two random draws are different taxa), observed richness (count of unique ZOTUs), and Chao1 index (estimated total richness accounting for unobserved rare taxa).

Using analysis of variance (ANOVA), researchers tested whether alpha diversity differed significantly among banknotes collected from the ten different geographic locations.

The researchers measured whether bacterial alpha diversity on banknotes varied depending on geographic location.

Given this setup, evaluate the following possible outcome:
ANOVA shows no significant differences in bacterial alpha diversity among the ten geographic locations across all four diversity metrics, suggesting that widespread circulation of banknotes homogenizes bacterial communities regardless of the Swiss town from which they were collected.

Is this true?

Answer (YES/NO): YES